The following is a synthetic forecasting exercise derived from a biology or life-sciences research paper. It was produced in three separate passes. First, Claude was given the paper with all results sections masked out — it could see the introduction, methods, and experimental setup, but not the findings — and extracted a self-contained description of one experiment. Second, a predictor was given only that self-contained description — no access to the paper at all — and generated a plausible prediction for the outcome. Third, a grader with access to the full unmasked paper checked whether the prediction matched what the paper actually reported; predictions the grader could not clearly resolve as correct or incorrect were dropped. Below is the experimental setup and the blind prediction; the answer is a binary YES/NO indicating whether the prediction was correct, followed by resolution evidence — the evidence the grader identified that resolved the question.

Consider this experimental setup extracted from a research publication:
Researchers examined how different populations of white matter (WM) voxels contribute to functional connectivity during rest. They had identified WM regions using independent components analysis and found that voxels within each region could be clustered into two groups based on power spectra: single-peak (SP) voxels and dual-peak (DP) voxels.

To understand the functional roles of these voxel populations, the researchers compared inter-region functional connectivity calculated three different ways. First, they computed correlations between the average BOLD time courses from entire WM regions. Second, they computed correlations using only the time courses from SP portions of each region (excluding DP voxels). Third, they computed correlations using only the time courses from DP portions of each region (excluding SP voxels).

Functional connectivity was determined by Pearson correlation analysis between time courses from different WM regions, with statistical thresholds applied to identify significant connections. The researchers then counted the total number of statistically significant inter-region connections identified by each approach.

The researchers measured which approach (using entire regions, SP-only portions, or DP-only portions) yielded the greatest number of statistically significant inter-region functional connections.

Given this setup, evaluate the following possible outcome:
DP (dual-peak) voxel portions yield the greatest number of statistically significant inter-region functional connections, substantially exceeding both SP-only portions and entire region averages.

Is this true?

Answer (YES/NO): YES